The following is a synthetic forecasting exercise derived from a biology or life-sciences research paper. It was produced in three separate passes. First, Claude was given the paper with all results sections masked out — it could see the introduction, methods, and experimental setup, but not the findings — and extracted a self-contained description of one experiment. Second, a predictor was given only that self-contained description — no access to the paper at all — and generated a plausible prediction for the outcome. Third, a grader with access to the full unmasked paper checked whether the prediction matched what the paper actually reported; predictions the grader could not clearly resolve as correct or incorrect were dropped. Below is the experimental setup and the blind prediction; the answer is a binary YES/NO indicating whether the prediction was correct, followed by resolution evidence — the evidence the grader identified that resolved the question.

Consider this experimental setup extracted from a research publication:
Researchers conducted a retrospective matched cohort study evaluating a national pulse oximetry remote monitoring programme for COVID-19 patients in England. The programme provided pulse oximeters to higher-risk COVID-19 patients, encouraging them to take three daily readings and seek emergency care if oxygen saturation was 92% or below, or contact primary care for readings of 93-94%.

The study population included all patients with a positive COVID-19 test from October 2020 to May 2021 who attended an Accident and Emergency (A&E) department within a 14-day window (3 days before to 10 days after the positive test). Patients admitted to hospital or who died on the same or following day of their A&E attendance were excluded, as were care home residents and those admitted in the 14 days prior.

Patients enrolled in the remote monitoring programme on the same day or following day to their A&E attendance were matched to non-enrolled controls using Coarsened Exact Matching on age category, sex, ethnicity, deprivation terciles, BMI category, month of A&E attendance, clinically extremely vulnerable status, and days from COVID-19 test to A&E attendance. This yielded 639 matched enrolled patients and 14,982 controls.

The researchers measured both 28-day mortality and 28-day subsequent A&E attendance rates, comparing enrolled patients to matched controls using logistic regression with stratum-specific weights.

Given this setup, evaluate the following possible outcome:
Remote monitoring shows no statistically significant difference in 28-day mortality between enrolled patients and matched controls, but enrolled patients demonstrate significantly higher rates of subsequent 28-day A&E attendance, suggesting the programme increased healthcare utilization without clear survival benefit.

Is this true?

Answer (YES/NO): NO